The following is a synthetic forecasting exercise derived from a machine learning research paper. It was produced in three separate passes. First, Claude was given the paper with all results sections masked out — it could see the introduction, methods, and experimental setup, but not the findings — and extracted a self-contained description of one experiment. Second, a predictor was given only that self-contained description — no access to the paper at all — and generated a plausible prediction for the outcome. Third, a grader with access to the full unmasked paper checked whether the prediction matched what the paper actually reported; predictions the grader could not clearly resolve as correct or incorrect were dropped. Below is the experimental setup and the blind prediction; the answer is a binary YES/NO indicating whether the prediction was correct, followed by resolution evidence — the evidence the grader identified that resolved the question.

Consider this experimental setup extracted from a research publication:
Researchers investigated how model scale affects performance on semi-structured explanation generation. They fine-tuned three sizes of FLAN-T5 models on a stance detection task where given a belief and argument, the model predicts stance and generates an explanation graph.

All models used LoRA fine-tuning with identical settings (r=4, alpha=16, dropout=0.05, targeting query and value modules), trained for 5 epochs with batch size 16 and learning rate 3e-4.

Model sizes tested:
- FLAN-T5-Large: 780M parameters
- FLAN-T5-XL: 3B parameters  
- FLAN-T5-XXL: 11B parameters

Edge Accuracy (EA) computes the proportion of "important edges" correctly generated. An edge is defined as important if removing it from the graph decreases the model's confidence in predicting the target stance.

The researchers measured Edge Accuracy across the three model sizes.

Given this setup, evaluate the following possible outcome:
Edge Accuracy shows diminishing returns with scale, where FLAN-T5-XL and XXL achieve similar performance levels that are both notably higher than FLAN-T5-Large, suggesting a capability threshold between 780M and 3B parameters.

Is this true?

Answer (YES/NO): NO